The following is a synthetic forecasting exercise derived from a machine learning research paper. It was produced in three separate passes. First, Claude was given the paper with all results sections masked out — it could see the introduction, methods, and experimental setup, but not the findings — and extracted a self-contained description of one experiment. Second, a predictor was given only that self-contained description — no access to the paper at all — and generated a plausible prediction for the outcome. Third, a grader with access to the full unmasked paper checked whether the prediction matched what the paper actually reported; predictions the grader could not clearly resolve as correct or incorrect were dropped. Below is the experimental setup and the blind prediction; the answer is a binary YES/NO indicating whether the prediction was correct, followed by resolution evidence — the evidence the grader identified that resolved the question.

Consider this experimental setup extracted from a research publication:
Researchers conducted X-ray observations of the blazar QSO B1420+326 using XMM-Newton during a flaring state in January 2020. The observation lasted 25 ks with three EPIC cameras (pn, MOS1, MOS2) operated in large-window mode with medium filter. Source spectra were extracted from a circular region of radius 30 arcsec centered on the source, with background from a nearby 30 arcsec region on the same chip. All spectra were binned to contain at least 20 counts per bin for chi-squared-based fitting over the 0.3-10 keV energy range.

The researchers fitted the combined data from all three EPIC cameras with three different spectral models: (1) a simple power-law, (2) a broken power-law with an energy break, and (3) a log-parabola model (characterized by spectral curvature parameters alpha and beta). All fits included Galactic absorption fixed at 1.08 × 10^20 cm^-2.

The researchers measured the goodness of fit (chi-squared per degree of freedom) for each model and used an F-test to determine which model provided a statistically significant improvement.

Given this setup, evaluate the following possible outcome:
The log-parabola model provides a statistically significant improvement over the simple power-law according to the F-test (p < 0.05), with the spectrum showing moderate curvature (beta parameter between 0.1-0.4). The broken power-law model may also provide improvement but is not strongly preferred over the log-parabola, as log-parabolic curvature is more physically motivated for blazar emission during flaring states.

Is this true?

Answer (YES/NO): NO